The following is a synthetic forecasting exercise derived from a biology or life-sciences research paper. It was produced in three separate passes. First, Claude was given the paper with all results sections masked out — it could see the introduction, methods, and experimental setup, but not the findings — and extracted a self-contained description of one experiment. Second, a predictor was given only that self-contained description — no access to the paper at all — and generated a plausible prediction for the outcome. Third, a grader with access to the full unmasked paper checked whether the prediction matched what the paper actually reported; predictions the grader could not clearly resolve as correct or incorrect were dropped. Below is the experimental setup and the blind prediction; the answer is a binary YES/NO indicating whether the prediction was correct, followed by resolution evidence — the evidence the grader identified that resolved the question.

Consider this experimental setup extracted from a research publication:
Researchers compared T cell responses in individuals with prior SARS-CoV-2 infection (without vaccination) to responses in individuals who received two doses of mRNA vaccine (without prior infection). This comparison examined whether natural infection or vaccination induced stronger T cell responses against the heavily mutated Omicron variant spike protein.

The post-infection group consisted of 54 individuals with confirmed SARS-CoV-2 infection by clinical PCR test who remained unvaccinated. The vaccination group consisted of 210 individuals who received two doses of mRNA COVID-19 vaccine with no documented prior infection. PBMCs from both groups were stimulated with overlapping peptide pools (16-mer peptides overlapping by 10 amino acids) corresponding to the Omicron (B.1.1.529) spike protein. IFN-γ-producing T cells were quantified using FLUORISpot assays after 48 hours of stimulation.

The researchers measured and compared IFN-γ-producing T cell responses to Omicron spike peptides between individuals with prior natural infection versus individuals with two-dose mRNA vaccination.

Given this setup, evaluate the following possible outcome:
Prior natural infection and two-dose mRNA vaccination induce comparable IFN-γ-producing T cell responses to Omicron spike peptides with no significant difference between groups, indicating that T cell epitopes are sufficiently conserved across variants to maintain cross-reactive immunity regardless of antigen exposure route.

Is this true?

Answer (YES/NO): NO